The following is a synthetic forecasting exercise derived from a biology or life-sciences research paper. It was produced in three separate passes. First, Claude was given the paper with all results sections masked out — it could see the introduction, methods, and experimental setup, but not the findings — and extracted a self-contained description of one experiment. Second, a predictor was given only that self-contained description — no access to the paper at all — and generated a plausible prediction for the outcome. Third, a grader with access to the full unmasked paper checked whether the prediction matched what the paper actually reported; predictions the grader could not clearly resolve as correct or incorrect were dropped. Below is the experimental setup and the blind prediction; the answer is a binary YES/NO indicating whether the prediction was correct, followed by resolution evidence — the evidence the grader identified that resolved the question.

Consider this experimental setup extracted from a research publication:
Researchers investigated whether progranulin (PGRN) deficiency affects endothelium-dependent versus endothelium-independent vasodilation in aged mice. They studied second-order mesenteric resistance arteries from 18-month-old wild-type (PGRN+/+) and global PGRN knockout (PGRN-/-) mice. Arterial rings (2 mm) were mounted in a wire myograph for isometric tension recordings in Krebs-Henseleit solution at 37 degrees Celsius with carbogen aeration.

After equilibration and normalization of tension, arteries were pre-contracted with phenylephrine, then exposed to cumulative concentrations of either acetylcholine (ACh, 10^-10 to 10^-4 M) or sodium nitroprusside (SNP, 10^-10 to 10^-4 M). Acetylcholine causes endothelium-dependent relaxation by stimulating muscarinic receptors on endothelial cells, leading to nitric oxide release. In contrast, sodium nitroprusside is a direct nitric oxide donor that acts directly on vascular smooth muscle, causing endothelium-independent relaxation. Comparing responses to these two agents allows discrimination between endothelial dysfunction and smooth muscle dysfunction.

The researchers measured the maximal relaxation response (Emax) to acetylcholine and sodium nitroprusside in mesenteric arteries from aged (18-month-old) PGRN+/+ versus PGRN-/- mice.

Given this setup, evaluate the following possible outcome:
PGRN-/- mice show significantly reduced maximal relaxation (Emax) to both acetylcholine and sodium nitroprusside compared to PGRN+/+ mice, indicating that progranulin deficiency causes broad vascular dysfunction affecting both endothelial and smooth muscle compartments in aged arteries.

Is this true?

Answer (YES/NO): YES